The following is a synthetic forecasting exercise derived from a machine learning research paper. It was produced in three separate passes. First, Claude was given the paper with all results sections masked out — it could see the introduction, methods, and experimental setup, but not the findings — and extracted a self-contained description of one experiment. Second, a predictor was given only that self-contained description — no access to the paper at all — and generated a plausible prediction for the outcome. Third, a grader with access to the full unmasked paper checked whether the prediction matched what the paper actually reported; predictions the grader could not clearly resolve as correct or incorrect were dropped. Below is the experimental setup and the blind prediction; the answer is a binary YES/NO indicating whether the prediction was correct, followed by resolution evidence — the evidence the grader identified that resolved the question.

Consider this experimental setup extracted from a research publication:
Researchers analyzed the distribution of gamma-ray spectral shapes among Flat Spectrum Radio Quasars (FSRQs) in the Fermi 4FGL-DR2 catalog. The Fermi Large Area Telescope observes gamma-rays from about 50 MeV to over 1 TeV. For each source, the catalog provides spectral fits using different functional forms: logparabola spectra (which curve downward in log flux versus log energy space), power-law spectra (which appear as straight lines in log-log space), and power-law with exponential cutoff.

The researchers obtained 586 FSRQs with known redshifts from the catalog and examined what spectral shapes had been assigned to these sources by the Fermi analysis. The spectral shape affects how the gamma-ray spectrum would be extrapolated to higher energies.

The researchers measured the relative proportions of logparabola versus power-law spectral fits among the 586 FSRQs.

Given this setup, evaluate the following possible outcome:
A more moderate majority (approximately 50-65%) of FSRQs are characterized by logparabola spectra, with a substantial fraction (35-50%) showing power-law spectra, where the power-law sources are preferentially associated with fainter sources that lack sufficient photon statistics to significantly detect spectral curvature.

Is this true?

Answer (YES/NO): NO